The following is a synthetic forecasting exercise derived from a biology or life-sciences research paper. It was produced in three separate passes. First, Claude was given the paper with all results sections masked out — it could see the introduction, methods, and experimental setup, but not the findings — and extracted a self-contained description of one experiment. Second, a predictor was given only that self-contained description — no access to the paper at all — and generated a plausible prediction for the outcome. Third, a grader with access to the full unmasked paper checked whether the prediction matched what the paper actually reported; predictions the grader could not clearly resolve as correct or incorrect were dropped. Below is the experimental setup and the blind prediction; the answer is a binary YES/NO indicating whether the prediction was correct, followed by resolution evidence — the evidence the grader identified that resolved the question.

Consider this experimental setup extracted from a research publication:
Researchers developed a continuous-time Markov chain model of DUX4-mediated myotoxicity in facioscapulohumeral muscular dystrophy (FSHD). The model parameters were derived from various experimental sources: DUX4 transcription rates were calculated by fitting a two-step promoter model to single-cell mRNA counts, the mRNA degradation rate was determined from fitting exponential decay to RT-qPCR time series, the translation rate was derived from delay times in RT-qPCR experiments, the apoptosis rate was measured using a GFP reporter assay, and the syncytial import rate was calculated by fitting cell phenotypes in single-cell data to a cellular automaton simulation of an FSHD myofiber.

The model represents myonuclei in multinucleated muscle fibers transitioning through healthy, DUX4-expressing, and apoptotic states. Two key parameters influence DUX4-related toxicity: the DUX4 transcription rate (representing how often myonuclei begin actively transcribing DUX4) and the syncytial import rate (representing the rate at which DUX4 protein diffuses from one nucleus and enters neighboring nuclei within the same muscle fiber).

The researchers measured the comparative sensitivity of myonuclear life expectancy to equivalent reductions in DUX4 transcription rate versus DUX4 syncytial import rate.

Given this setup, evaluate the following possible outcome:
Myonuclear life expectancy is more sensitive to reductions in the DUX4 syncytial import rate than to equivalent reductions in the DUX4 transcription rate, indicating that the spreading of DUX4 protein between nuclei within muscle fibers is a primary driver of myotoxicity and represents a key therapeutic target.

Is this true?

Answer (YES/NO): YES